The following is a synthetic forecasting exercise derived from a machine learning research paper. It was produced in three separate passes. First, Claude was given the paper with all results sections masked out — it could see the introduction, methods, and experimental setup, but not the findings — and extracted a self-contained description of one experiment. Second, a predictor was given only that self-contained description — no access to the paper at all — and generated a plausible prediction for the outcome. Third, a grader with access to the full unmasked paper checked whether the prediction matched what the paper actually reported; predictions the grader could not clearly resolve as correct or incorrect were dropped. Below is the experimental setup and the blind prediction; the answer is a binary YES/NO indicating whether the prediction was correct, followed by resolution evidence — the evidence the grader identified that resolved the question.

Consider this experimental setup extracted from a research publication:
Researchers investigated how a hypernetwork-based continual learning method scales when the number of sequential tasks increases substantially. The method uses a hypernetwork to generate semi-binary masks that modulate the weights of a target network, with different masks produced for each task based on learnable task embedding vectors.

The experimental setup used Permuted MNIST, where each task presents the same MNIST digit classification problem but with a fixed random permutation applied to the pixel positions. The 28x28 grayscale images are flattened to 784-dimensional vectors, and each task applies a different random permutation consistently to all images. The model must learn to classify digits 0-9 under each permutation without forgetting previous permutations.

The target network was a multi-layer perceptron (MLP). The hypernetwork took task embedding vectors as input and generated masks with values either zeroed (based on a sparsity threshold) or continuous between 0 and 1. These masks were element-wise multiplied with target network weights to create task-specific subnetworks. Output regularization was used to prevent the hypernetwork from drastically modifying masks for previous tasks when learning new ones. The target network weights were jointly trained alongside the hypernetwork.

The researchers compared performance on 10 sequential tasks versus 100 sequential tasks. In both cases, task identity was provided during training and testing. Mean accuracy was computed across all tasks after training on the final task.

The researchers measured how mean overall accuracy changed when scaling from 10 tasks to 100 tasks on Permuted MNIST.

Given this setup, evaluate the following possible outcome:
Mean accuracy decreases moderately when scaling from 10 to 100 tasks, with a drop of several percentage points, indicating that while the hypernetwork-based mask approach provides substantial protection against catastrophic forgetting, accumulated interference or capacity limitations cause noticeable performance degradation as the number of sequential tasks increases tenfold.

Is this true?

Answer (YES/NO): NO